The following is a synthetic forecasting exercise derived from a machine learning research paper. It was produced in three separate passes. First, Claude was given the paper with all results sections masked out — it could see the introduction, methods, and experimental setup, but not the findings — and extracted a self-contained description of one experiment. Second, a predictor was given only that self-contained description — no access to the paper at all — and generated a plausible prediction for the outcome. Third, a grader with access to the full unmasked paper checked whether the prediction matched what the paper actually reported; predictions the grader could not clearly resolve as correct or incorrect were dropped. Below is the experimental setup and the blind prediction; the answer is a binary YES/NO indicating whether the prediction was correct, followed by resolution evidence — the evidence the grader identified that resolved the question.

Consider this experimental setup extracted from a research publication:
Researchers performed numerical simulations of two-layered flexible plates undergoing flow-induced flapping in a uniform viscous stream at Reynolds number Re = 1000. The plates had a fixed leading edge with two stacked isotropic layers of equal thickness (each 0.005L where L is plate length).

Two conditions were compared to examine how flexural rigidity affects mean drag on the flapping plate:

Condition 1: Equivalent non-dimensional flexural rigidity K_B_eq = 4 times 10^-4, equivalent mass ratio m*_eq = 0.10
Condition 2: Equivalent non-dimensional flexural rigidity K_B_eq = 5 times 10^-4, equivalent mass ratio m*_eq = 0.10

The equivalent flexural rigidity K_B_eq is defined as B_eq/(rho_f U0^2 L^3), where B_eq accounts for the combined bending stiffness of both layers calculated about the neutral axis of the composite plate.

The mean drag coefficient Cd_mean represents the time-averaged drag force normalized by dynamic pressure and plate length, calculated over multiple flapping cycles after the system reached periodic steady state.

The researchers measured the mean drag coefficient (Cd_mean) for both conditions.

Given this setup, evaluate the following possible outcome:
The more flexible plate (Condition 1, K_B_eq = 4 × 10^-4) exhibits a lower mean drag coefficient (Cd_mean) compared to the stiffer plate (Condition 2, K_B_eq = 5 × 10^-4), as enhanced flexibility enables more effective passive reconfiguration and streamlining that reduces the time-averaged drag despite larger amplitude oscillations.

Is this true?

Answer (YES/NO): NO